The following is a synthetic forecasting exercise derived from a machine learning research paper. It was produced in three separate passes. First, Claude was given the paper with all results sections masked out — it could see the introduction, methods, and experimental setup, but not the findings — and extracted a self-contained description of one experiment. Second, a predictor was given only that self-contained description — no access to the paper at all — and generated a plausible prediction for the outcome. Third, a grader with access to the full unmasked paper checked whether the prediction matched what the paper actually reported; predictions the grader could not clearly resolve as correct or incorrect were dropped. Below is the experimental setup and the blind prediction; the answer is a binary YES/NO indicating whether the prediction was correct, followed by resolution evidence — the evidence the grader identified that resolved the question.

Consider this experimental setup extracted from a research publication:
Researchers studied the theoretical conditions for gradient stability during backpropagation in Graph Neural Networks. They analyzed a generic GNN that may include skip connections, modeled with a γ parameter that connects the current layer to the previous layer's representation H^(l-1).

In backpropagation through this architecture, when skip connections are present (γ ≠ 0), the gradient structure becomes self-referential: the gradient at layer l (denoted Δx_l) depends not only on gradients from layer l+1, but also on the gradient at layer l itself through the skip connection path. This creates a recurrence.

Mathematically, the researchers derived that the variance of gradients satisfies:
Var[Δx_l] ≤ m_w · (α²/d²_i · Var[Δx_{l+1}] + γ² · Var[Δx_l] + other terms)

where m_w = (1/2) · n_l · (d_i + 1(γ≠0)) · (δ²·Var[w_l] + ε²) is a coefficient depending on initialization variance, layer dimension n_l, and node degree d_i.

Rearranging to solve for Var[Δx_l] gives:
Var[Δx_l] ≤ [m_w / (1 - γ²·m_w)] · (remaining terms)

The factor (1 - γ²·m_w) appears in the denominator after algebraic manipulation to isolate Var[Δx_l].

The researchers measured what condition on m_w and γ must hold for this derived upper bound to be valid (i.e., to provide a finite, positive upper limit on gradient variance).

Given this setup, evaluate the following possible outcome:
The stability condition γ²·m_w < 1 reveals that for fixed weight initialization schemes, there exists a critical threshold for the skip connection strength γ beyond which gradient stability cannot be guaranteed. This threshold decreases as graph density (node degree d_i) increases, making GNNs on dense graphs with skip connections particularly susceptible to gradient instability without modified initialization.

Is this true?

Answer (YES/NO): NO